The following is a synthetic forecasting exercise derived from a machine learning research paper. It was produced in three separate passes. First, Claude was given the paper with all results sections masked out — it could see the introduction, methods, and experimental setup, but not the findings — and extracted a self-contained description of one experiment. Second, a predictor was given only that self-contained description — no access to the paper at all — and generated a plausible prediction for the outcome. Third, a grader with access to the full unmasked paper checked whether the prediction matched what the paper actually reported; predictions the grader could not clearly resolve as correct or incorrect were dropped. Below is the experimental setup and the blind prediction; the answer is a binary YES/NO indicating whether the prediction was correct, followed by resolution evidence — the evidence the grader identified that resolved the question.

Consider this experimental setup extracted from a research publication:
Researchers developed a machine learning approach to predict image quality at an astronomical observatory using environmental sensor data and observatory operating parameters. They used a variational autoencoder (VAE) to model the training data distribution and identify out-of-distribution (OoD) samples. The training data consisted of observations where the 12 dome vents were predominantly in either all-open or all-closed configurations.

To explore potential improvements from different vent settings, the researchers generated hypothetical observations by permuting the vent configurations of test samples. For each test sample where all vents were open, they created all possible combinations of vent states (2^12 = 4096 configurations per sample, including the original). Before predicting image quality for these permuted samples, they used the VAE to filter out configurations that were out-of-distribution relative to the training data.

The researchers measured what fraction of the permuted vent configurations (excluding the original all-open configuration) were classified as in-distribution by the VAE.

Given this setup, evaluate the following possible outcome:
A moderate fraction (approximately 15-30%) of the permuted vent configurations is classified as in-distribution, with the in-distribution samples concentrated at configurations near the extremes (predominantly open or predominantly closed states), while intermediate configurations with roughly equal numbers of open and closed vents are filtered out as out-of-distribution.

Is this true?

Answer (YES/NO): NO